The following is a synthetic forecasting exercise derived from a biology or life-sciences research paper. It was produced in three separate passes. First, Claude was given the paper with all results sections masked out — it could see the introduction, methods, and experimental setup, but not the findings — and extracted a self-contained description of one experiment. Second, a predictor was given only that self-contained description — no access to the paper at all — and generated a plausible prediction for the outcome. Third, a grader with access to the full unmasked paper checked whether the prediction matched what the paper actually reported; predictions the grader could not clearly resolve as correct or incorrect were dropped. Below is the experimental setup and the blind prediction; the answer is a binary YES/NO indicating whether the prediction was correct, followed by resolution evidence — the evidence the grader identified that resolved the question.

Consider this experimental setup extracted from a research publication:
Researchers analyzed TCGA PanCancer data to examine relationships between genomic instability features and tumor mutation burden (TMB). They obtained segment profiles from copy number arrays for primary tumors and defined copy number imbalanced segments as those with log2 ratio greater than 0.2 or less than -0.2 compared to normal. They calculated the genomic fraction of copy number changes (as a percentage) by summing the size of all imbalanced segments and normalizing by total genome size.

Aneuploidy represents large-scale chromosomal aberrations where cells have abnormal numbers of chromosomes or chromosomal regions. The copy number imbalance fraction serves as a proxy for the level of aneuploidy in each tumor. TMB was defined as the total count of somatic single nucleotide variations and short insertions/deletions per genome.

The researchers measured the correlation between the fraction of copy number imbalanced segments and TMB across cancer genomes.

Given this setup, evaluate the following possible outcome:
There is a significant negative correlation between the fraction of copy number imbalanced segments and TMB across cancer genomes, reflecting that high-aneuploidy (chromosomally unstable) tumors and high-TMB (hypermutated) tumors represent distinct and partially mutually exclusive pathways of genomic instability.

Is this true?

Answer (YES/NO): NO